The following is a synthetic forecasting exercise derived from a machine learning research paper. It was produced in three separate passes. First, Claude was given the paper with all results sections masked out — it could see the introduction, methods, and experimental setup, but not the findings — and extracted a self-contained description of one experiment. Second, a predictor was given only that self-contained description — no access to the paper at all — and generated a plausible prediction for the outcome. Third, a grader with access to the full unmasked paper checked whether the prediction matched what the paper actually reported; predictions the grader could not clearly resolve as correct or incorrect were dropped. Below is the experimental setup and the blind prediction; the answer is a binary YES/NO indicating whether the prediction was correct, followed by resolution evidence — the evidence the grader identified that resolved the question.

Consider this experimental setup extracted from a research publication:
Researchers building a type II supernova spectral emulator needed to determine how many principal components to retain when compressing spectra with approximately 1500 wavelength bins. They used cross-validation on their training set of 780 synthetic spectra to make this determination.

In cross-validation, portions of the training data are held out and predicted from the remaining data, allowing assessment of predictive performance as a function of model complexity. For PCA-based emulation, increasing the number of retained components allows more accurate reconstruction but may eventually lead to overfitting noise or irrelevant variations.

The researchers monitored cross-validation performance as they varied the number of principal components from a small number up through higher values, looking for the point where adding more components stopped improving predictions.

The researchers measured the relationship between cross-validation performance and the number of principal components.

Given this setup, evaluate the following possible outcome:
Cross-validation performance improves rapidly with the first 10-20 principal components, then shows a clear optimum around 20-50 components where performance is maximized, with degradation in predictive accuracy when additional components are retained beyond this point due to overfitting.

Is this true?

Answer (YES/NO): NO